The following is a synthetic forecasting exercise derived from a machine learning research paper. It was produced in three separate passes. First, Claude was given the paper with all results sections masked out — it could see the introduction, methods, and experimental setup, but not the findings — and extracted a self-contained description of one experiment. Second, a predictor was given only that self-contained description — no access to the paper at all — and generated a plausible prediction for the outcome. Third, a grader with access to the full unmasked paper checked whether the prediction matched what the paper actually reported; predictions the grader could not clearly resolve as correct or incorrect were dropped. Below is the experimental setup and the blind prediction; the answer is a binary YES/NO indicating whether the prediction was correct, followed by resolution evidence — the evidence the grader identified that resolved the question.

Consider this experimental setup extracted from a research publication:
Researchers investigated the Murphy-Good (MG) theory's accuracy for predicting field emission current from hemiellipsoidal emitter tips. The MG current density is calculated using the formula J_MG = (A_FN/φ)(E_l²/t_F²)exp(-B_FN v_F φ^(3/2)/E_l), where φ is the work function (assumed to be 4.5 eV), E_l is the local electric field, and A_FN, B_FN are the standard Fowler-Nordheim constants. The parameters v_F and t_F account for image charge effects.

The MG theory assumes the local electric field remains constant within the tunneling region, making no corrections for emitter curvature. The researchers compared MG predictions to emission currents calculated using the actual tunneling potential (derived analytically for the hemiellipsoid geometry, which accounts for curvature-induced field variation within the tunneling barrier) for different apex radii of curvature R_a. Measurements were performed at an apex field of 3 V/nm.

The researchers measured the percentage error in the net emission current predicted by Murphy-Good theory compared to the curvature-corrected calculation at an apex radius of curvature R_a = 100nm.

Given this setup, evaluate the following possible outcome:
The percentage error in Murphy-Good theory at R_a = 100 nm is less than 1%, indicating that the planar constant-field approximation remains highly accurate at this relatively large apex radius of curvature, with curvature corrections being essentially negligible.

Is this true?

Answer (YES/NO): NO